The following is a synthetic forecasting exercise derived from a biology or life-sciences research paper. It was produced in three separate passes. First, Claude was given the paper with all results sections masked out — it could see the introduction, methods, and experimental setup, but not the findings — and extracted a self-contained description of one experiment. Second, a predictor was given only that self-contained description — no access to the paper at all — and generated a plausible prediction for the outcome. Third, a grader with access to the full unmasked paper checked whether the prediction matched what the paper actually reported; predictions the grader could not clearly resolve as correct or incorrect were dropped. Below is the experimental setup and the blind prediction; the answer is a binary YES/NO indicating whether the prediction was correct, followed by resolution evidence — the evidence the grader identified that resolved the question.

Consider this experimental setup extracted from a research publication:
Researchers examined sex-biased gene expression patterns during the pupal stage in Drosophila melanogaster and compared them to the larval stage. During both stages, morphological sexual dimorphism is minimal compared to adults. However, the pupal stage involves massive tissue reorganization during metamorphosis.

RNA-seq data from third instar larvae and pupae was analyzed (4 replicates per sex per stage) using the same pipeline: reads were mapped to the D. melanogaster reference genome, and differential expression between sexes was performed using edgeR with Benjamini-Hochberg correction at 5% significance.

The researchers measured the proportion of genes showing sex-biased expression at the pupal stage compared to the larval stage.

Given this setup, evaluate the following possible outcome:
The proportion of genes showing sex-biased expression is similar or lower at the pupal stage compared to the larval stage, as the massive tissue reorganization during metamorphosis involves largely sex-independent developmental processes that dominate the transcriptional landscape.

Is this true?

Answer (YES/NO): YES